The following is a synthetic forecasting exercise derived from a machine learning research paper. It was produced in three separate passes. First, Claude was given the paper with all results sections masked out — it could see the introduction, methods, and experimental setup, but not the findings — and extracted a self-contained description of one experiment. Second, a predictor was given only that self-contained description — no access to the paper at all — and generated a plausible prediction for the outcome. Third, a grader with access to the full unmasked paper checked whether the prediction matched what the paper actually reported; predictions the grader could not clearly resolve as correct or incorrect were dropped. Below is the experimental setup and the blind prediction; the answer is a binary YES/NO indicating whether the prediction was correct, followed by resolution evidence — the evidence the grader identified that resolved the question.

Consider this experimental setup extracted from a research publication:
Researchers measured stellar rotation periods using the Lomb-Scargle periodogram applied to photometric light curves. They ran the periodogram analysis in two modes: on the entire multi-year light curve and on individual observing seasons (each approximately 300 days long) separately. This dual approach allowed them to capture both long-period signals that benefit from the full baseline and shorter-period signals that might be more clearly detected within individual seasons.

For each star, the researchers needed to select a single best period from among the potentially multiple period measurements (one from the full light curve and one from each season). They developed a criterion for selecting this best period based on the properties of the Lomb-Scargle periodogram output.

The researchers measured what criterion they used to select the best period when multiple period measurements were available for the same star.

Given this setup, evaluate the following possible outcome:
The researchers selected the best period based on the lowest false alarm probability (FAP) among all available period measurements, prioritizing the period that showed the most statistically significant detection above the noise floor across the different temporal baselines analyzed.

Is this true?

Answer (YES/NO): NO